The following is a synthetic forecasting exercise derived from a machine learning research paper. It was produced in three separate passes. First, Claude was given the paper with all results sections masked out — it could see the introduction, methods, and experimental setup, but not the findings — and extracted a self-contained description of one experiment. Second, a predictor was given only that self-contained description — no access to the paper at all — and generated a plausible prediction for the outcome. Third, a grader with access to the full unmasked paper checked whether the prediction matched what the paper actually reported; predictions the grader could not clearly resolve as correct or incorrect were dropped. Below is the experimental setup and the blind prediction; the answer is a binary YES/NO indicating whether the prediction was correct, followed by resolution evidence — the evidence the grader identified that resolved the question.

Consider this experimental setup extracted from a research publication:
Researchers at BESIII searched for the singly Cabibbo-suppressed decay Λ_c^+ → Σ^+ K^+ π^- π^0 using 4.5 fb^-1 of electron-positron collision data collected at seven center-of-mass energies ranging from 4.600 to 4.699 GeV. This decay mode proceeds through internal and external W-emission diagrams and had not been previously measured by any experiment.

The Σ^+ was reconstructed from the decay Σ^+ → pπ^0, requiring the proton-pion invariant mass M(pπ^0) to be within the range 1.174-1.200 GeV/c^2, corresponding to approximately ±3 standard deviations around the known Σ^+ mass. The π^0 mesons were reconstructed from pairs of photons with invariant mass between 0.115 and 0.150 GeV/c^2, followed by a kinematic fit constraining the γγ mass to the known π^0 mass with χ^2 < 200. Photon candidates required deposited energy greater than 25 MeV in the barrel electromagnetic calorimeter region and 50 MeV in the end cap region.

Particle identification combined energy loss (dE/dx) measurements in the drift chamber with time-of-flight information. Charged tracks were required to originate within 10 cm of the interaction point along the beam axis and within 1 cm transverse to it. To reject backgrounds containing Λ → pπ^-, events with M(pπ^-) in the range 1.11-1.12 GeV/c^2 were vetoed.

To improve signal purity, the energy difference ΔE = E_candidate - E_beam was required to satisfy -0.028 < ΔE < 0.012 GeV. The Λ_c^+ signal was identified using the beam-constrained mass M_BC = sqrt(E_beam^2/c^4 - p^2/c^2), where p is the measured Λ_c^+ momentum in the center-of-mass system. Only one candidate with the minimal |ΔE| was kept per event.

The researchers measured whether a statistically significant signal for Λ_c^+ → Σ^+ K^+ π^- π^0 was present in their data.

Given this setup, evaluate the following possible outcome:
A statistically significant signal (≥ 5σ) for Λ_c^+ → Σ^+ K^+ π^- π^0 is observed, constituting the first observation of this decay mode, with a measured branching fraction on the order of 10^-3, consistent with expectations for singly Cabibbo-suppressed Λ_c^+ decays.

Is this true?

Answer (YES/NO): NO